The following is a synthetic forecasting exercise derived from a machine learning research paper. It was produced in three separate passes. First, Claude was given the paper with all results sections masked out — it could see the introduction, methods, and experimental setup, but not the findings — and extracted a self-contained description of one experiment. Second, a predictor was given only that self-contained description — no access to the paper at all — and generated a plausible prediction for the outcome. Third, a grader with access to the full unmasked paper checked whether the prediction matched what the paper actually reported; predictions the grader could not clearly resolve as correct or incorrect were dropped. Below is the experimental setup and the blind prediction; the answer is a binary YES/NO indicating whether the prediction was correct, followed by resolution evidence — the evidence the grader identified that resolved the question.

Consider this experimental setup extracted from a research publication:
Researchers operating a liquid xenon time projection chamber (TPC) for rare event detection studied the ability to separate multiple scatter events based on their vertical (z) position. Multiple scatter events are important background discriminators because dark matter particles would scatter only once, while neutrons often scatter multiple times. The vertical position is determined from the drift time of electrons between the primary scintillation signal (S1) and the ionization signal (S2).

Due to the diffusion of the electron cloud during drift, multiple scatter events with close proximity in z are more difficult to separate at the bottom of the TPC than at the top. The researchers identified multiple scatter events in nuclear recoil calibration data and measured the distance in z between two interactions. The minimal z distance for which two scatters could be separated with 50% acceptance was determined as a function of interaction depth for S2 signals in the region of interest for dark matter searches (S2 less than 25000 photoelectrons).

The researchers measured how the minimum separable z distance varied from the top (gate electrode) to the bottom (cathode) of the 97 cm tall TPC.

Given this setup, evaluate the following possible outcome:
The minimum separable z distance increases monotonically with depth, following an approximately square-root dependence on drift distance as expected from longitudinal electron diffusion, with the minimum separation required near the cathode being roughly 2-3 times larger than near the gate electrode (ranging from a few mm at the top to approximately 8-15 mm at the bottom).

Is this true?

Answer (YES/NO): NO